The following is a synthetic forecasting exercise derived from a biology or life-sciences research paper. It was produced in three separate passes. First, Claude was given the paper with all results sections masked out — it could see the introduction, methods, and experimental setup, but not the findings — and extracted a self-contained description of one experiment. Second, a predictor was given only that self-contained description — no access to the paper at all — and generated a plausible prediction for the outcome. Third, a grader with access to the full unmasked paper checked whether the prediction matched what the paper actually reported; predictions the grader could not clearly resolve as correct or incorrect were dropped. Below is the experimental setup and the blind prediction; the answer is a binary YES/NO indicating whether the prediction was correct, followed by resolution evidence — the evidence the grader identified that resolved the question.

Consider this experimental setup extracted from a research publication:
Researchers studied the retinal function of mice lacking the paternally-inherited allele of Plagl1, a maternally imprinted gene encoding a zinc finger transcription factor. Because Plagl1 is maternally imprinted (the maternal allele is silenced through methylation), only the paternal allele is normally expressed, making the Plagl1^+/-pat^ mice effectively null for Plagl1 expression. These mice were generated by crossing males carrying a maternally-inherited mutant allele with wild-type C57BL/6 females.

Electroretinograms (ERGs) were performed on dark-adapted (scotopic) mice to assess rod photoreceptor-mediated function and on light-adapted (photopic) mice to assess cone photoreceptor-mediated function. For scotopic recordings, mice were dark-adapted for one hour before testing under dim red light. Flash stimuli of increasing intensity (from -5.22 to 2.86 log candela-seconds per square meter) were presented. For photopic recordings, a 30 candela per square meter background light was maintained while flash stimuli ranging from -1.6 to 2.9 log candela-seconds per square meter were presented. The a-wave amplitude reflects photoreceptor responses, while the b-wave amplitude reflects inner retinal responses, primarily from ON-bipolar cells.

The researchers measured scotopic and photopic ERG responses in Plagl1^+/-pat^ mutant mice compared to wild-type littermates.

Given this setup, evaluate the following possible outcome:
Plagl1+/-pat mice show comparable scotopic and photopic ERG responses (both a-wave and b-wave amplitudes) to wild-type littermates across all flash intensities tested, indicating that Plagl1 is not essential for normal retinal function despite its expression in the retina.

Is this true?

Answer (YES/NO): NO